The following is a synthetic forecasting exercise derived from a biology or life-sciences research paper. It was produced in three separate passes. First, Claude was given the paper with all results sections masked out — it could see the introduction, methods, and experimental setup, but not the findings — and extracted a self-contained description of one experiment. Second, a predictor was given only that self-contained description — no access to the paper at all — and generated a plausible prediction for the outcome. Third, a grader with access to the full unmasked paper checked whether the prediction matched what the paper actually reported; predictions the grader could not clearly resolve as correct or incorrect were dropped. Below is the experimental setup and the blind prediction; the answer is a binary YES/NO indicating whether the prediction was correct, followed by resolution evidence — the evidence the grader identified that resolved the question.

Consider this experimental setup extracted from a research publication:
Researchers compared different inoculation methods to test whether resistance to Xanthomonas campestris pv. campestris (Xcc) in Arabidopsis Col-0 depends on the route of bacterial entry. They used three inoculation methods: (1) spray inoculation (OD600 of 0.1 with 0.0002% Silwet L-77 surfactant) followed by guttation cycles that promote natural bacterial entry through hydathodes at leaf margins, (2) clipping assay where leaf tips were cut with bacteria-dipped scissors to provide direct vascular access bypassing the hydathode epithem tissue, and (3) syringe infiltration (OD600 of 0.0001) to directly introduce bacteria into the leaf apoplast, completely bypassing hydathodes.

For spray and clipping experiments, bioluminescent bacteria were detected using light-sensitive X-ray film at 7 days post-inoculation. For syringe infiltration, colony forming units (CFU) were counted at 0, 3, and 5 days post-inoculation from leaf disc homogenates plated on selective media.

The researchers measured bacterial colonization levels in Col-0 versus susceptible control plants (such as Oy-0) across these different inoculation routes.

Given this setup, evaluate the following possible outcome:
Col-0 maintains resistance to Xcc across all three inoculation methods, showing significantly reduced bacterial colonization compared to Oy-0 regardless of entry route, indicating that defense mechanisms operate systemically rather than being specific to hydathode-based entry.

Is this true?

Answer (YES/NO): NO